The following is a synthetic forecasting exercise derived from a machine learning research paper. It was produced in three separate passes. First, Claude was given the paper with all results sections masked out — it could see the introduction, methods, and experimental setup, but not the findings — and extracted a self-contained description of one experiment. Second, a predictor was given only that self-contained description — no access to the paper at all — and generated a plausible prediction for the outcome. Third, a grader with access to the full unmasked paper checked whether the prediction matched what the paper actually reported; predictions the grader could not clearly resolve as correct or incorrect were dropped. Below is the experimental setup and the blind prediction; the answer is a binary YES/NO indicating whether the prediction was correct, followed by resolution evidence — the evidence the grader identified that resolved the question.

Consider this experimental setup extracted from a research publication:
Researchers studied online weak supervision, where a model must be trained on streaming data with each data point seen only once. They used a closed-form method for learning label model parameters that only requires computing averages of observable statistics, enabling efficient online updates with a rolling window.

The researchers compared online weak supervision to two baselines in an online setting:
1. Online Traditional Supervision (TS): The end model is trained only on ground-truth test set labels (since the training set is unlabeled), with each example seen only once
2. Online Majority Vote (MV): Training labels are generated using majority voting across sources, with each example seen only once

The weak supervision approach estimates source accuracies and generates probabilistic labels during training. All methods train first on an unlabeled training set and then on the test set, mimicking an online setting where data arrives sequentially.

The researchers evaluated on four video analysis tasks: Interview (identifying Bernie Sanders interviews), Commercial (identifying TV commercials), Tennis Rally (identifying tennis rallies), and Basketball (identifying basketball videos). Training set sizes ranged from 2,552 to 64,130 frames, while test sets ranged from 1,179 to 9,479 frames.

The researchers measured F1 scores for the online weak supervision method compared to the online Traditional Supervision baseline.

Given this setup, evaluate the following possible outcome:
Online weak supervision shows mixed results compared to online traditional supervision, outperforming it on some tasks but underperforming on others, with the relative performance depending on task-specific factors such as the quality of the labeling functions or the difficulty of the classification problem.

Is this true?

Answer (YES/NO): NO